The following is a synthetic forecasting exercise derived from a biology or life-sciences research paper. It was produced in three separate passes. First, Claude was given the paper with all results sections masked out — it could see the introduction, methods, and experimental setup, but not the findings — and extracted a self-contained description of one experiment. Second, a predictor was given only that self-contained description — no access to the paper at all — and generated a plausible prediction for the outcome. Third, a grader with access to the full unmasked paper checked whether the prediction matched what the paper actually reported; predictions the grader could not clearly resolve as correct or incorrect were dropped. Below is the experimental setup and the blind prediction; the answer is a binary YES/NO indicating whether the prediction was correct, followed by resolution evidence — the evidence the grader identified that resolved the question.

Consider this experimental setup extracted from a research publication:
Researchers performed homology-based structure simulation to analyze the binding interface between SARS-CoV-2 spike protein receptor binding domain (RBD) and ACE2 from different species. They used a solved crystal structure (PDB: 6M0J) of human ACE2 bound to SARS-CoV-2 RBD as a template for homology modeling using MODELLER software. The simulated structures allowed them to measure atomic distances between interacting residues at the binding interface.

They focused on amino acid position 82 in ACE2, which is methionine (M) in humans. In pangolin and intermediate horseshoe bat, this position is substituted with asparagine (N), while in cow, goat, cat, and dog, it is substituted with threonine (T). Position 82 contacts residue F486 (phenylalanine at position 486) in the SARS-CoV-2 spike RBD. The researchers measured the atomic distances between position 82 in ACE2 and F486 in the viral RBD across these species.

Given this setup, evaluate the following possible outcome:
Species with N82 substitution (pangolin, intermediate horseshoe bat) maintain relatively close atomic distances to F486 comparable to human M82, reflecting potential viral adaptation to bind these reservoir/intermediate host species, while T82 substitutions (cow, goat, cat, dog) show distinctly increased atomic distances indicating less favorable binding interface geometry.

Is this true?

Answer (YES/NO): NO